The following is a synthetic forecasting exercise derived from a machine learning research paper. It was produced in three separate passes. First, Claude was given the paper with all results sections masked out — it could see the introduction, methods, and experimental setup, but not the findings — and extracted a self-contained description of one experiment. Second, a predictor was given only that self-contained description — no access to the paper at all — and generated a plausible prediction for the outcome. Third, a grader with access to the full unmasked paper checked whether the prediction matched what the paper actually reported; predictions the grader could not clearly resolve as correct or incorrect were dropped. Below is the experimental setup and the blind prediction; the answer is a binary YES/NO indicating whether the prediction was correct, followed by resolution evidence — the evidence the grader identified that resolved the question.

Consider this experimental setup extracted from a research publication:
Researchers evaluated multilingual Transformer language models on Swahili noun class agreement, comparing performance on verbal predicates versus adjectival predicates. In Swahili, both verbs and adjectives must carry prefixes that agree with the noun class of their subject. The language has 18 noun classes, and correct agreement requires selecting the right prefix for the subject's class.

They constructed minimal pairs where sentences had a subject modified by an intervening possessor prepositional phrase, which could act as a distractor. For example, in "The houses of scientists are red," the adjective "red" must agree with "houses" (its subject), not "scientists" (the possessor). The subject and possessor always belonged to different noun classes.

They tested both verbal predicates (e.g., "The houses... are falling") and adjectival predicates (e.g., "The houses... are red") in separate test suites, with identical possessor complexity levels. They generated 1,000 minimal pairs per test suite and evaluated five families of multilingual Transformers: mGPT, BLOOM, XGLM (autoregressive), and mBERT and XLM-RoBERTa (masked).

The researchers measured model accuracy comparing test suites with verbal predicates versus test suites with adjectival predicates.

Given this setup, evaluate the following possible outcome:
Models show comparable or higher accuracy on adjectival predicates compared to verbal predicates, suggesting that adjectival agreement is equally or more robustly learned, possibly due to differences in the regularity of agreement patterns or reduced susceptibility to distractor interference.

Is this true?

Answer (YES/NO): YES